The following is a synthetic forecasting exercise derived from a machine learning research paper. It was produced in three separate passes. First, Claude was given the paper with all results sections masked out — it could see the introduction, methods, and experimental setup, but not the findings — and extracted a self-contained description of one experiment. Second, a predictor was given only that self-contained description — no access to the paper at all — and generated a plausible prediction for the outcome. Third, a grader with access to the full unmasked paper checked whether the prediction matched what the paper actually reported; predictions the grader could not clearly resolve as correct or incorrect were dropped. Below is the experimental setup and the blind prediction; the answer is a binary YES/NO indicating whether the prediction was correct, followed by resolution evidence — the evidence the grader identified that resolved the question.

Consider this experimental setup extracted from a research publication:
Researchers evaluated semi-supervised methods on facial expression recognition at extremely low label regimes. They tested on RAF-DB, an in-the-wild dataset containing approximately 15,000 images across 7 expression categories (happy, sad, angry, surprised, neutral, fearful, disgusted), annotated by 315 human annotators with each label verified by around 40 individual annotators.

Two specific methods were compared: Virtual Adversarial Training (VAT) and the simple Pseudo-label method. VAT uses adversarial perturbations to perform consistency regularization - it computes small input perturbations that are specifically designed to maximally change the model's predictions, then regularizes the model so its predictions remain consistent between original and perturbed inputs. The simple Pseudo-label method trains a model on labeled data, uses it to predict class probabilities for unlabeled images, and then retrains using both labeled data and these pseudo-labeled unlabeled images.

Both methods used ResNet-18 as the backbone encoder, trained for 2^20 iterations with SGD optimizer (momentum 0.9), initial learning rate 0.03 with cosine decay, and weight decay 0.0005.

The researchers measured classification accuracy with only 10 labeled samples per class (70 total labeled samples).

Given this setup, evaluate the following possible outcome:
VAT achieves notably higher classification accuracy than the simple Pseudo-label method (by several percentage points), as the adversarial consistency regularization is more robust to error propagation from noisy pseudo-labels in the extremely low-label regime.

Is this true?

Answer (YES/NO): YES